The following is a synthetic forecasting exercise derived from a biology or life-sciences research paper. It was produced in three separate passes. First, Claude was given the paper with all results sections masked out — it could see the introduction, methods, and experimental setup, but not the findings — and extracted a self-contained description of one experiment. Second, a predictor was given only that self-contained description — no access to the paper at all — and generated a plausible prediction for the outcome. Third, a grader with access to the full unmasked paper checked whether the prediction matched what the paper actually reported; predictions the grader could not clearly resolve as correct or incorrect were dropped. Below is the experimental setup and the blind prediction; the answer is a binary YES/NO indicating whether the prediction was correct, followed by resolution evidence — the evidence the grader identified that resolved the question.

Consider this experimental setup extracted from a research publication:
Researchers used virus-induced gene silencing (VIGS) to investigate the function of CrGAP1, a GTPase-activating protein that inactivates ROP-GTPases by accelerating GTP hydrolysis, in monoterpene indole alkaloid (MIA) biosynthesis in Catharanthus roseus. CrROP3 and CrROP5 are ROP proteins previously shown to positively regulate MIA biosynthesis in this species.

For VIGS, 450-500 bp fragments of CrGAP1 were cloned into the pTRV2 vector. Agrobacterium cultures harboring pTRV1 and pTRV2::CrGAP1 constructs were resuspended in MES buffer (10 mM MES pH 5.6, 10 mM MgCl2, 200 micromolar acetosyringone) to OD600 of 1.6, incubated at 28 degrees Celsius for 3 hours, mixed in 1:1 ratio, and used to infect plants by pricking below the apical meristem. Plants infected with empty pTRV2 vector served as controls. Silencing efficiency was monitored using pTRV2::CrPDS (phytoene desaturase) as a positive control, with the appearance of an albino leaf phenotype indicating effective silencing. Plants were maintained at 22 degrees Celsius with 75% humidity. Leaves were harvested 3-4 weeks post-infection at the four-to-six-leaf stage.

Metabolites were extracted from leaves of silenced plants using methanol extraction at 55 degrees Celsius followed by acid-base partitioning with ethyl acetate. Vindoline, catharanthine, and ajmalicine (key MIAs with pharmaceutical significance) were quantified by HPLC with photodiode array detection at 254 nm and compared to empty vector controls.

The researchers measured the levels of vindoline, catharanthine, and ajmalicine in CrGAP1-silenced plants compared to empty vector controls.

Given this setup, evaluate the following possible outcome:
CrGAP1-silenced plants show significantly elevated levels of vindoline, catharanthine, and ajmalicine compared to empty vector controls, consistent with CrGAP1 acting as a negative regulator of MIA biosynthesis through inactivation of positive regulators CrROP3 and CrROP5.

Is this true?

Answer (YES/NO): YES